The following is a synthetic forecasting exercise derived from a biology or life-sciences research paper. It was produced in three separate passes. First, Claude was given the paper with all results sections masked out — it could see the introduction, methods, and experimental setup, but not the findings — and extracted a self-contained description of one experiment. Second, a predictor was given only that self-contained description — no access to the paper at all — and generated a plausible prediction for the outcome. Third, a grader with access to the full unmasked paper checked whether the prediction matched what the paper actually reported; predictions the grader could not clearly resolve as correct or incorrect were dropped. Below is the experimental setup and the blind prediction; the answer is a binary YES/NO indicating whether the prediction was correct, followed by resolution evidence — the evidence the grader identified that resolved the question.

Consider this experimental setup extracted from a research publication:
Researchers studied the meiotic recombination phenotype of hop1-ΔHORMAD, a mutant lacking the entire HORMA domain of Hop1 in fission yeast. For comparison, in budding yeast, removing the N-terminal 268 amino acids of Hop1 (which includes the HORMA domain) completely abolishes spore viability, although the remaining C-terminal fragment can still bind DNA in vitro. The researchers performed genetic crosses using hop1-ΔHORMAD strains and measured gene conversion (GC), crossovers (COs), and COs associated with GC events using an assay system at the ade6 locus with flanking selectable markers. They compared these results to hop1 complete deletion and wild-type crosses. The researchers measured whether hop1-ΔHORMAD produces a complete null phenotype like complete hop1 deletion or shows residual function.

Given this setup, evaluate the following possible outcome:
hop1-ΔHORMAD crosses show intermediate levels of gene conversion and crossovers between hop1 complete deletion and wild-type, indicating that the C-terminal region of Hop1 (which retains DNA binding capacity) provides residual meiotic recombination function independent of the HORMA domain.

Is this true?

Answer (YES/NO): NO